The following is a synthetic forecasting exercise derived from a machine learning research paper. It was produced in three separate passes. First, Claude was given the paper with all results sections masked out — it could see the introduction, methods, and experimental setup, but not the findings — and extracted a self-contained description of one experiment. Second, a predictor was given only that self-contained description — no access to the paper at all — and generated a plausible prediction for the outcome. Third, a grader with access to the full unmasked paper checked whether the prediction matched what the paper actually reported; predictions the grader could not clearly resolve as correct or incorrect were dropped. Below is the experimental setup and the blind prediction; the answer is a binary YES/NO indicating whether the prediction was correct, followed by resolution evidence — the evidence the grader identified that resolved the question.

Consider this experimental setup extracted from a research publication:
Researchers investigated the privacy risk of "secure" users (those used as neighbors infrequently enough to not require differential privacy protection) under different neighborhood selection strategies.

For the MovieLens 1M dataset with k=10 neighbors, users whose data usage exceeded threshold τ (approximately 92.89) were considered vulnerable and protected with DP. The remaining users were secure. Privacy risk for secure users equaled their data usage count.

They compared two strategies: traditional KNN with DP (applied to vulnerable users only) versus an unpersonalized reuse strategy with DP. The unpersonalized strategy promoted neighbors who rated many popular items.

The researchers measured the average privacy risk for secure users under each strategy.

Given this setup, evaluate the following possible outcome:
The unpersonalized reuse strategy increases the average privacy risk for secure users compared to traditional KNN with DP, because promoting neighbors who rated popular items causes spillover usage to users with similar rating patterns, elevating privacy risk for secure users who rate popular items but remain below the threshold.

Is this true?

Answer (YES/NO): NO